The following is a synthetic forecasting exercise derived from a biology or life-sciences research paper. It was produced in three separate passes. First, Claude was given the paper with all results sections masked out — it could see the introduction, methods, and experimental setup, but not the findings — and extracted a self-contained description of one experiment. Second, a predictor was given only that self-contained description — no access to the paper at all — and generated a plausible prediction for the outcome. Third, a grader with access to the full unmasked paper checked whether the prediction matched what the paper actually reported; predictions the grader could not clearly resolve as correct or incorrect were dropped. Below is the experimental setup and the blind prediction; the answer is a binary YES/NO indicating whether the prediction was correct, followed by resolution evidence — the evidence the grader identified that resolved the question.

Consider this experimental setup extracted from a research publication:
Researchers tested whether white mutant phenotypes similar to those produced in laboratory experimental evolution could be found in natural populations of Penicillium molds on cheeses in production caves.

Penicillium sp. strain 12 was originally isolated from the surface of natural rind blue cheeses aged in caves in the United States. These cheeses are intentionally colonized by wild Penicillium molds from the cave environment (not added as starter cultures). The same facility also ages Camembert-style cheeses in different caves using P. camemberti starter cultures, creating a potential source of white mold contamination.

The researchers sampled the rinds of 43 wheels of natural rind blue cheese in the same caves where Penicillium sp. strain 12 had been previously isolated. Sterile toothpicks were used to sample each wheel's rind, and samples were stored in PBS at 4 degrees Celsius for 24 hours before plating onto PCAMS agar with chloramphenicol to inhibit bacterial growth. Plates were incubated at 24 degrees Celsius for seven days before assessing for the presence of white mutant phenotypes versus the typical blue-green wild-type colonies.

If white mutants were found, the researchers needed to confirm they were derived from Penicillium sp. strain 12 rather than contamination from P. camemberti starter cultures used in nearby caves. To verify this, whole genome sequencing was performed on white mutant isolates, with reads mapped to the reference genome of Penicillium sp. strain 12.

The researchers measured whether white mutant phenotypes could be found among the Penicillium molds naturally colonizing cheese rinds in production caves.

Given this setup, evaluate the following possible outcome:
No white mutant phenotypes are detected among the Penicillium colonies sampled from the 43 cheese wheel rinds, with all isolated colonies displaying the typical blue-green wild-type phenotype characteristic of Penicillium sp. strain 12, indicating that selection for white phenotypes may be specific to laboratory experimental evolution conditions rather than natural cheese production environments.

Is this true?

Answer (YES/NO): NO